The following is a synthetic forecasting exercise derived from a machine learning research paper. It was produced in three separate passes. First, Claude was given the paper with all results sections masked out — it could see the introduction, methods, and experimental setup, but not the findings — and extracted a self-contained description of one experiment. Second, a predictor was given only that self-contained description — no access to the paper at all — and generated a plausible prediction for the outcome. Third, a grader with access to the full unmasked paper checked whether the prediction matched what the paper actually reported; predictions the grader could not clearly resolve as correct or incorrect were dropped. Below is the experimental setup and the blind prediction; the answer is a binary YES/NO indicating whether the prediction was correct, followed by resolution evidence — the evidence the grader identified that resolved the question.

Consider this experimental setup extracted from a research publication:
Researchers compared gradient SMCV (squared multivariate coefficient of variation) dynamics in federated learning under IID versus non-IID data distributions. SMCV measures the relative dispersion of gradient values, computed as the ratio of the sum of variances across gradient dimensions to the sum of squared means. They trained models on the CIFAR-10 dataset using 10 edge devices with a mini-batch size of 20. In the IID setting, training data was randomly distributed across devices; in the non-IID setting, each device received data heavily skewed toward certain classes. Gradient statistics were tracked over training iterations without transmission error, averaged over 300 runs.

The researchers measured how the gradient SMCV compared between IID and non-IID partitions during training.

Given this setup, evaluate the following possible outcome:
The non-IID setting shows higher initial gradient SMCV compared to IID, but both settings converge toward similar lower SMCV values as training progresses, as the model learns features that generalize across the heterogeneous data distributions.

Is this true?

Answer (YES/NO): NO